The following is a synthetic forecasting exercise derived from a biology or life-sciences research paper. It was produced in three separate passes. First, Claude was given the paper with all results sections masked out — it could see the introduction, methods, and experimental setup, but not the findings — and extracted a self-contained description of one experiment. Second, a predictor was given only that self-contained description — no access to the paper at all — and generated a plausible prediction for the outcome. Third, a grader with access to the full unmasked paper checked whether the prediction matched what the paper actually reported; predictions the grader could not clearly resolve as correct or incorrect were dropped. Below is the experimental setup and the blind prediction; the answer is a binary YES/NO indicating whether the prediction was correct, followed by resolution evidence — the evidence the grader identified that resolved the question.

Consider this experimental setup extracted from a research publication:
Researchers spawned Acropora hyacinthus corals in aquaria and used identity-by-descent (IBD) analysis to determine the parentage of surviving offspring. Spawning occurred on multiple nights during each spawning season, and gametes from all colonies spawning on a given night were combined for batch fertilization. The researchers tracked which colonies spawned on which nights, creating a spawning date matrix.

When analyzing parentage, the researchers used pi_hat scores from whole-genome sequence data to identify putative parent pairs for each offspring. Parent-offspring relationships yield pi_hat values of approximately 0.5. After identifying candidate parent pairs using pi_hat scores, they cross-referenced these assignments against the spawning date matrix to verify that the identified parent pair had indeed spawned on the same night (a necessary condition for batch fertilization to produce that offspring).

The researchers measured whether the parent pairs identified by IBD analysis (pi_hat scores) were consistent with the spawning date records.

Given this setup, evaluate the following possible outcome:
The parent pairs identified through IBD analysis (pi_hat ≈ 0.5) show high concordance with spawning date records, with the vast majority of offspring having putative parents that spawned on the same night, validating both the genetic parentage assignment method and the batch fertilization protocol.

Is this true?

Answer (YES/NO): YES